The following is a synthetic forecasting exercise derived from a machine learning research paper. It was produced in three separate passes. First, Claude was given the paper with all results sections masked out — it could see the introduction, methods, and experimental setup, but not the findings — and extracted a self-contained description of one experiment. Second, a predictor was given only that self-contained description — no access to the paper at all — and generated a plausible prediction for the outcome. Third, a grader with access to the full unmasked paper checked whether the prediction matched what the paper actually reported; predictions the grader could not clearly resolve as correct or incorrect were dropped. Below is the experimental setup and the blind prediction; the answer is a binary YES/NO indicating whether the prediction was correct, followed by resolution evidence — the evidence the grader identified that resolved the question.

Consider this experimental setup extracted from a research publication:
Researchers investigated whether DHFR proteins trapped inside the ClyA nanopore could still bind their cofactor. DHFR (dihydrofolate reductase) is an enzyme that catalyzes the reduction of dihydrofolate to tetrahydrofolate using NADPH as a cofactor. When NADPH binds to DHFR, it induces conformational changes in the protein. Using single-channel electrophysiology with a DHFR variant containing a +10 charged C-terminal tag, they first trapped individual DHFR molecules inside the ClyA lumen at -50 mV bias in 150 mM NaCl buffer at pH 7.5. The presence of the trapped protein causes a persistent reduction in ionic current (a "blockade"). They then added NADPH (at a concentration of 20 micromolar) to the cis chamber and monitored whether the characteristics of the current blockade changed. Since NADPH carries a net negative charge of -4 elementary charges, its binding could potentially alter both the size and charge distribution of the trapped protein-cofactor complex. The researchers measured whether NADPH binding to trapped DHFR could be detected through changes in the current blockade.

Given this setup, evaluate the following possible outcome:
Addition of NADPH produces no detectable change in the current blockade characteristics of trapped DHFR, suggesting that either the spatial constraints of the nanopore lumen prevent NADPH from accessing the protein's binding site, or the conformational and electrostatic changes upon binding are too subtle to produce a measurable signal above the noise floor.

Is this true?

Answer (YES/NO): NO